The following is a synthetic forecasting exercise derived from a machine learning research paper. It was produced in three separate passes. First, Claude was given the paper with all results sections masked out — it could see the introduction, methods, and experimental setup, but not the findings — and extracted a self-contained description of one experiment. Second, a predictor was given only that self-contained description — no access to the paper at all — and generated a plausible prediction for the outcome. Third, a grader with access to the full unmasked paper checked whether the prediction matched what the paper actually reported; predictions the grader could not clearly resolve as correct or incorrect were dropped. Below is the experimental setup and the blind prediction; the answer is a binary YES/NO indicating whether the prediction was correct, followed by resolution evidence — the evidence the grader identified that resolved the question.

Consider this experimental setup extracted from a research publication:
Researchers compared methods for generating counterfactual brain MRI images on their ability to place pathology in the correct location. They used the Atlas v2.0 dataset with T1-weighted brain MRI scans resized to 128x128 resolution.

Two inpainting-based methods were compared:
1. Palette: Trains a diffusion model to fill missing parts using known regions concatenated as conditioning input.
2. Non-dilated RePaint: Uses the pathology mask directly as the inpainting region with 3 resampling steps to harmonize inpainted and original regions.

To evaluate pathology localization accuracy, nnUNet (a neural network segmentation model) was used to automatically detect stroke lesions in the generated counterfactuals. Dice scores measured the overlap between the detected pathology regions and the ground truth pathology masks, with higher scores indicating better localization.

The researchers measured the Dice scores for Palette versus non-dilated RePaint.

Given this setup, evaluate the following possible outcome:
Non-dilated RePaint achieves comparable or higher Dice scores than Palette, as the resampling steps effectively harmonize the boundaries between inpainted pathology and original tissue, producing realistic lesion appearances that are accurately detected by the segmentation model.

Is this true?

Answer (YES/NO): YES